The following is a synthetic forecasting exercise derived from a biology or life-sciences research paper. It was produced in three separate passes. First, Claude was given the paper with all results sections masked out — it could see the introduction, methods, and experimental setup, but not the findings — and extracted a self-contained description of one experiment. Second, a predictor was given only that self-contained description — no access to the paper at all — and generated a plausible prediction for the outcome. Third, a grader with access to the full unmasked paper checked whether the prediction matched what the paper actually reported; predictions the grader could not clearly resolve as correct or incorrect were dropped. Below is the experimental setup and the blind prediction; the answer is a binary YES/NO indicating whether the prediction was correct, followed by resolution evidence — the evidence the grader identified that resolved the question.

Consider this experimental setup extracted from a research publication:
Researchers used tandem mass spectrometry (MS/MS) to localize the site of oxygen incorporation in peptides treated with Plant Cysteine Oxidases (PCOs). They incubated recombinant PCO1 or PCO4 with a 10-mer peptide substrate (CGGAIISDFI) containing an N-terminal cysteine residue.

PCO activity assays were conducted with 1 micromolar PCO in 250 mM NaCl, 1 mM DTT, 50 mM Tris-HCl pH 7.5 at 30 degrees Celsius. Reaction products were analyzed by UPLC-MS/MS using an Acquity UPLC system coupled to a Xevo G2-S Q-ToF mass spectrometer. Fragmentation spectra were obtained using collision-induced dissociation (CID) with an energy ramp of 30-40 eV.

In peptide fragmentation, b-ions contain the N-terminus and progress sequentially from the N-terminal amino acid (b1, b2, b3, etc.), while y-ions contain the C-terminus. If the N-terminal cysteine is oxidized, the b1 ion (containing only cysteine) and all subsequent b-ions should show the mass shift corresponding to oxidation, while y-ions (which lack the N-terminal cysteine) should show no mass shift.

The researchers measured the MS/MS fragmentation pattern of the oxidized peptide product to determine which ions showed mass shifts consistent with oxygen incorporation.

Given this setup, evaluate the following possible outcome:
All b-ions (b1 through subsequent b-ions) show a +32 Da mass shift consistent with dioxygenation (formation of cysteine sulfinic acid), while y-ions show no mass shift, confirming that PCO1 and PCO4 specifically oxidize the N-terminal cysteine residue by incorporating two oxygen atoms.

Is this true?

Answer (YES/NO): YES